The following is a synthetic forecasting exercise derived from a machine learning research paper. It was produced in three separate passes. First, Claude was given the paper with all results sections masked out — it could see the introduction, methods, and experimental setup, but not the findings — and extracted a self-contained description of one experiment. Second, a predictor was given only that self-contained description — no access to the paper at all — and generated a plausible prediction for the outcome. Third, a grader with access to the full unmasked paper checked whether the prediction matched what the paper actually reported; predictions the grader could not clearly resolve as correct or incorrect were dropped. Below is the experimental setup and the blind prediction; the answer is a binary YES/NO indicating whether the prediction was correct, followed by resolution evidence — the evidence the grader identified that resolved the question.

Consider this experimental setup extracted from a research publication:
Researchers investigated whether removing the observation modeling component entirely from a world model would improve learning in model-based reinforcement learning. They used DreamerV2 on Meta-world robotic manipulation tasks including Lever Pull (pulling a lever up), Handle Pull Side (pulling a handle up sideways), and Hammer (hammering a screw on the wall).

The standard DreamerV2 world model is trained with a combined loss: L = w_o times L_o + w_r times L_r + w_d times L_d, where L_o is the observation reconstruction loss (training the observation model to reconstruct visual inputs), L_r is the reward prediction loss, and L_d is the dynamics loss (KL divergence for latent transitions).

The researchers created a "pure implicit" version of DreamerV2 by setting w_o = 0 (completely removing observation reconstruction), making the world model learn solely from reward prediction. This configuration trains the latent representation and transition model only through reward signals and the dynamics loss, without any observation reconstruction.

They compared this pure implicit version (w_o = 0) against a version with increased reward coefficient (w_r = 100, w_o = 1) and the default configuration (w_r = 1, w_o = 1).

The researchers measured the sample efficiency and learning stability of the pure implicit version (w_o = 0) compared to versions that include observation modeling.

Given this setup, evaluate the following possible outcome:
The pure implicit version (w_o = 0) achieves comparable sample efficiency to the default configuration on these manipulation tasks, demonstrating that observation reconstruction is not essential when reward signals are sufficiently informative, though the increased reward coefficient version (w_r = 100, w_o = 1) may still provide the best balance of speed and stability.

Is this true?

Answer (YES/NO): NO